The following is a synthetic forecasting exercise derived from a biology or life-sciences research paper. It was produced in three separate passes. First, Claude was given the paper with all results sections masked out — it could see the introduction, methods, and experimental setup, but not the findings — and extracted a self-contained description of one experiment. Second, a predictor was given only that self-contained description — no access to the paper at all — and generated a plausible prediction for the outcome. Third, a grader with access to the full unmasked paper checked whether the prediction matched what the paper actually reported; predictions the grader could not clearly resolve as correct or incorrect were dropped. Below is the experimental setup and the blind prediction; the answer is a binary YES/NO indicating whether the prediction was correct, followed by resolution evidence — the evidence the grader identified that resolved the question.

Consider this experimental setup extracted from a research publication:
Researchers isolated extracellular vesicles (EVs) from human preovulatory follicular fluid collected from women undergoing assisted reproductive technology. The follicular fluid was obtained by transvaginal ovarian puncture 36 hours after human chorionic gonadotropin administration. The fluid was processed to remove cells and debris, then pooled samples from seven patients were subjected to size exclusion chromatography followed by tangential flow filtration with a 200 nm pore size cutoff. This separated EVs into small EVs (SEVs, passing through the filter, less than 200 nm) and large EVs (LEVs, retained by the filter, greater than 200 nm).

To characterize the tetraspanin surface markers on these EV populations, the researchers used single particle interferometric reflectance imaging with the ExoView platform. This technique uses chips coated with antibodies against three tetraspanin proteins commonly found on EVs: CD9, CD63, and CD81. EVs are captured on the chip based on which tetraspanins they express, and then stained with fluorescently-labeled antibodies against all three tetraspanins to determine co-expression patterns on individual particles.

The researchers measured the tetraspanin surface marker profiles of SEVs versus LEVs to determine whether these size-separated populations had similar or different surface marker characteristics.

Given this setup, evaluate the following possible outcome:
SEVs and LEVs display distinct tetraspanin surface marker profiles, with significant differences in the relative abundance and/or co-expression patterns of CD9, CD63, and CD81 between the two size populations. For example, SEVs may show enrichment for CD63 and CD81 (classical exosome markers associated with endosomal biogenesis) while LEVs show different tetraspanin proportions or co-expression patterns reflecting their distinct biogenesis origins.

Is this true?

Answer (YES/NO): YES